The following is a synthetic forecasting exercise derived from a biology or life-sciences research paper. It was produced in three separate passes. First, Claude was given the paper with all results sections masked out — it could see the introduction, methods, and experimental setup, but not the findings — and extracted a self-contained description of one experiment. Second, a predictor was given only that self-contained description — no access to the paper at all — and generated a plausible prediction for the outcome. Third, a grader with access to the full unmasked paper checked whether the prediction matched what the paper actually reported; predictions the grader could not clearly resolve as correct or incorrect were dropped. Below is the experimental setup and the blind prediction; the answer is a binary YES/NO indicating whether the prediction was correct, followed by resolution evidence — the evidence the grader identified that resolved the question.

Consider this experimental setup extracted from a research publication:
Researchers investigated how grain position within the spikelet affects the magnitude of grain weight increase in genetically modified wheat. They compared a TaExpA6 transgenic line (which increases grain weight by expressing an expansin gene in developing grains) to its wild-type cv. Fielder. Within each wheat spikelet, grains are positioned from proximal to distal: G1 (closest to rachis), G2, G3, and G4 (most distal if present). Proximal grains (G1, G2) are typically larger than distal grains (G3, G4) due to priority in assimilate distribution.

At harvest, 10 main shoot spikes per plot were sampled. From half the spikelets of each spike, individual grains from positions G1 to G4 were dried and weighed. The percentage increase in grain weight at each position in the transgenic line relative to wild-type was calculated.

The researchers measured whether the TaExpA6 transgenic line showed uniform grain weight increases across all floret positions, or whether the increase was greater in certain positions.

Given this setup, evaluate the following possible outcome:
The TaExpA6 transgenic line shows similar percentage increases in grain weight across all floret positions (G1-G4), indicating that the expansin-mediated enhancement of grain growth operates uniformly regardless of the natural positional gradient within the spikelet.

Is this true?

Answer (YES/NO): NO